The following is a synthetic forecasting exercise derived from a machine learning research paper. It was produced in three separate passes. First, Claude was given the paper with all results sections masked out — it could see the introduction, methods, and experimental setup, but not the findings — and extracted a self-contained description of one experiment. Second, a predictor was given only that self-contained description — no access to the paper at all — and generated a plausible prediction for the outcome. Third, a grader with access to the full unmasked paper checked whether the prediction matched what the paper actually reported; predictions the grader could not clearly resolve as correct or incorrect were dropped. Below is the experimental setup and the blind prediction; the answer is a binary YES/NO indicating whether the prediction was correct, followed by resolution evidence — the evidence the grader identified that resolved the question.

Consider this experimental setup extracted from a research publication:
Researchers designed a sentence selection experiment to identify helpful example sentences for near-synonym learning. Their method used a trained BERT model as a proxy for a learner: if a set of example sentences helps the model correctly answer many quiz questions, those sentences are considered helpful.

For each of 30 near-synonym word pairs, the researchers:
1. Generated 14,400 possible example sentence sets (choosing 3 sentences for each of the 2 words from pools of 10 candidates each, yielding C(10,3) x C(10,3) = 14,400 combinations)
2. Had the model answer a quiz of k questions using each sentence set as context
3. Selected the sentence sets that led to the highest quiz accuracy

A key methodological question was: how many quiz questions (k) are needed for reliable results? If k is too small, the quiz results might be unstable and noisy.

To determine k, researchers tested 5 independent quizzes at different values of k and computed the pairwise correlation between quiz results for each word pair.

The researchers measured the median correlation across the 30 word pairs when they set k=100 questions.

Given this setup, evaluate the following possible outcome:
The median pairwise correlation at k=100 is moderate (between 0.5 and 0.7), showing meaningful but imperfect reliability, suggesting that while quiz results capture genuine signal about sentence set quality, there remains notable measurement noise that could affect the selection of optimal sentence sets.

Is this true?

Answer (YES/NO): YES